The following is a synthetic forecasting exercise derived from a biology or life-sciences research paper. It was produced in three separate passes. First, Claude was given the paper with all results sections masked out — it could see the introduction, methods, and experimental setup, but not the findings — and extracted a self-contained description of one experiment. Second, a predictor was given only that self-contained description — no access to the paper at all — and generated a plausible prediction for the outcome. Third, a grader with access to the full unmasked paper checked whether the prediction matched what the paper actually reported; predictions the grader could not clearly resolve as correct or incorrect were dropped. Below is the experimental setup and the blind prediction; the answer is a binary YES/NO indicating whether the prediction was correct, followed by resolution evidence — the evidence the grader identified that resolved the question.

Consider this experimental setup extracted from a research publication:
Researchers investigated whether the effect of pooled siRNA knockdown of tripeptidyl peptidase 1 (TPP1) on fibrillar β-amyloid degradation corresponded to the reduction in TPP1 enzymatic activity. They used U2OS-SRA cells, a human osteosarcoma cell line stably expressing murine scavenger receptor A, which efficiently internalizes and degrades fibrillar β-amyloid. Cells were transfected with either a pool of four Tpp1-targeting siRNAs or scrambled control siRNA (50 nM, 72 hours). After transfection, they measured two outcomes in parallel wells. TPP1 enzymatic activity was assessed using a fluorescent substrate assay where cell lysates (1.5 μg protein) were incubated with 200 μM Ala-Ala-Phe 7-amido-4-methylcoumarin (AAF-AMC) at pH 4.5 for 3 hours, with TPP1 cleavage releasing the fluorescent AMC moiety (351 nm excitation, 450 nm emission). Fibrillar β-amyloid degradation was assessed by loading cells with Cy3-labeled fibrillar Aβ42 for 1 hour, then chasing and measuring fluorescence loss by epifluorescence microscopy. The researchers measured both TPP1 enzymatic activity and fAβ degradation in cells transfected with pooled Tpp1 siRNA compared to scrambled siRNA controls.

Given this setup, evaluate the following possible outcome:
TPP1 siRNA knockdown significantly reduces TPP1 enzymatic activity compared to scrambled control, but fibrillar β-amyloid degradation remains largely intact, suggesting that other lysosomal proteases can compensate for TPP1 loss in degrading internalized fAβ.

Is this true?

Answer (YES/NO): NO